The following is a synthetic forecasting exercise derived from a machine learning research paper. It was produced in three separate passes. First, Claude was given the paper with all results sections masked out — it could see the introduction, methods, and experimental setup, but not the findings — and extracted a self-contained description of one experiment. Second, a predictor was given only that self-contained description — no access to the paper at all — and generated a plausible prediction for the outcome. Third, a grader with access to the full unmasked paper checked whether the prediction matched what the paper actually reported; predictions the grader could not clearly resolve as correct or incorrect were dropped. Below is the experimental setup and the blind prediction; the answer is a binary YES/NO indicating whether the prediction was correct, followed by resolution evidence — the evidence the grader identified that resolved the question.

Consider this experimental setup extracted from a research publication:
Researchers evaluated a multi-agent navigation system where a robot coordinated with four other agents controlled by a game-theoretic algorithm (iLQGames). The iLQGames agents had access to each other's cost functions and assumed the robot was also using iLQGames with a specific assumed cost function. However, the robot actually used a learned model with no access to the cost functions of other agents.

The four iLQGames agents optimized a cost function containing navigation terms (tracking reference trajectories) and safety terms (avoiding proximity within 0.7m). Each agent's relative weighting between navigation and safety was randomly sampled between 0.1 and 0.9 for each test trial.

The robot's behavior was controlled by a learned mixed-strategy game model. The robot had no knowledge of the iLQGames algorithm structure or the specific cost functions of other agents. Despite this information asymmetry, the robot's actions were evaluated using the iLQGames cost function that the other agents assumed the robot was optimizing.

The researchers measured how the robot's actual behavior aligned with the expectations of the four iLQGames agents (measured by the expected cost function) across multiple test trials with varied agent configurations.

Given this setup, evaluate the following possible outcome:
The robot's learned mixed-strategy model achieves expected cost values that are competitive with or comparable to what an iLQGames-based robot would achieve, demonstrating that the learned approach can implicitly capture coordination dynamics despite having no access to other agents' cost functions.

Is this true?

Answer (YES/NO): YES